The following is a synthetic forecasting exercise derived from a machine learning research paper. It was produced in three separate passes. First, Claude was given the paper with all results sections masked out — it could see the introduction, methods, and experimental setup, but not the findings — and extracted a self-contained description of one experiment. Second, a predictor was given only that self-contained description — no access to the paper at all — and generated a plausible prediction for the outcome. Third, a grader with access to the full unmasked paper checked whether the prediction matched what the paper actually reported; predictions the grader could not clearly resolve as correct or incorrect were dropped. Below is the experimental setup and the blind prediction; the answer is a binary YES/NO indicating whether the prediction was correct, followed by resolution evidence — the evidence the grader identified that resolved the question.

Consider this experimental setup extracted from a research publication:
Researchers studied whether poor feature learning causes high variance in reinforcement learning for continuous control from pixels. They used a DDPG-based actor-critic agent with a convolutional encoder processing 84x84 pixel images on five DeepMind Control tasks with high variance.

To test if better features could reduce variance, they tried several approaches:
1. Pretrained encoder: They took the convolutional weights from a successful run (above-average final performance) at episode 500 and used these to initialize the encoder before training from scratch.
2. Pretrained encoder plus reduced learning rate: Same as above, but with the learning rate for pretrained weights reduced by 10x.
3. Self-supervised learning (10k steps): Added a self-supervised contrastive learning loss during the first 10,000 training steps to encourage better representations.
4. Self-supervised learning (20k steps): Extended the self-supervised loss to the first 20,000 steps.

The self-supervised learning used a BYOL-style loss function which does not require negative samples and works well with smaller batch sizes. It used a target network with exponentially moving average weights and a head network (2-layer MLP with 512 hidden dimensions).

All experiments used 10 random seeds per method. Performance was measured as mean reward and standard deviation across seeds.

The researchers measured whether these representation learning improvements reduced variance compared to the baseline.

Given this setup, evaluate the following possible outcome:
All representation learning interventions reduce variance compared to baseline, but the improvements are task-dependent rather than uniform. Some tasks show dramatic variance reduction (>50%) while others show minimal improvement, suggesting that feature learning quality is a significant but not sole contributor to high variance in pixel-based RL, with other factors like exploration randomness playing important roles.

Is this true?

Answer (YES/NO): NO